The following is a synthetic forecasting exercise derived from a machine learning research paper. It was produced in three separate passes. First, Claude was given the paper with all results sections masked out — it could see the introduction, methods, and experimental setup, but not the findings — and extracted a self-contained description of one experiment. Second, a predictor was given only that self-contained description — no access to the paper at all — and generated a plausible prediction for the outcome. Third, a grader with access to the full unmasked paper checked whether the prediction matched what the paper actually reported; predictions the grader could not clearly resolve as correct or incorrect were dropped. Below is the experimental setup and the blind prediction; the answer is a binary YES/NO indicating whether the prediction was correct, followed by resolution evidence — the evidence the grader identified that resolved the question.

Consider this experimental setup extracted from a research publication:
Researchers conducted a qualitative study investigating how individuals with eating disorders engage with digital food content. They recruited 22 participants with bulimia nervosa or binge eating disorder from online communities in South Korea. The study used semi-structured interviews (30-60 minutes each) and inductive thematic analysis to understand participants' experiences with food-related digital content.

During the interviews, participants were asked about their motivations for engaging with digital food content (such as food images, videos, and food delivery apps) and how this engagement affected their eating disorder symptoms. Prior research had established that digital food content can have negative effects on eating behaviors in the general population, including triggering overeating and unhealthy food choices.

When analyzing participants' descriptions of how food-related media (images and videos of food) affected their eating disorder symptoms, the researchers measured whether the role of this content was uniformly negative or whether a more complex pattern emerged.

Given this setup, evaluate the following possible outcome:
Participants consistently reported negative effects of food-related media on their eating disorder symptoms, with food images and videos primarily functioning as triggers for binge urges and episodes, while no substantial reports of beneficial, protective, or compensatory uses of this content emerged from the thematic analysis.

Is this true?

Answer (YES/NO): NO